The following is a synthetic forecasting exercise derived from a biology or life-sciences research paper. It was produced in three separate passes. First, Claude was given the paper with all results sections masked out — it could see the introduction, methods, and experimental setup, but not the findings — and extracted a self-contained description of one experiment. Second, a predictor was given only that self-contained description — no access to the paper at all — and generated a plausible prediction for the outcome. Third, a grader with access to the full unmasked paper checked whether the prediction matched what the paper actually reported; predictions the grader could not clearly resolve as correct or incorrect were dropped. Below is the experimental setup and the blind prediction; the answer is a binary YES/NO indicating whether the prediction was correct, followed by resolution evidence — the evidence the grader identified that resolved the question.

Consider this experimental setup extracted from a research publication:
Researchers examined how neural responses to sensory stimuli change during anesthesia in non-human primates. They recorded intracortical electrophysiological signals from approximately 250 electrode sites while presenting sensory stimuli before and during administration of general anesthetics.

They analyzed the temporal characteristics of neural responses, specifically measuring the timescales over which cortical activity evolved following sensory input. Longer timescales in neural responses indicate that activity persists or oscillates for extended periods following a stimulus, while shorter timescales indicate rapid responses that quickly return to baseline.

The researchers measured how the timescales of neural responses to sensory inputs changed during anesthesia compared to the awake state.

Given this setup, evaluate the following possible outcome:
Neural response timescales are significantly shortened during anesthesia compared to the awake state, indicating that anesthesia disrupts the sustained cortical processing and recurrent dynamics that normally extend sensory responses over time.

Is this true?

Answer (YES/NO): NO